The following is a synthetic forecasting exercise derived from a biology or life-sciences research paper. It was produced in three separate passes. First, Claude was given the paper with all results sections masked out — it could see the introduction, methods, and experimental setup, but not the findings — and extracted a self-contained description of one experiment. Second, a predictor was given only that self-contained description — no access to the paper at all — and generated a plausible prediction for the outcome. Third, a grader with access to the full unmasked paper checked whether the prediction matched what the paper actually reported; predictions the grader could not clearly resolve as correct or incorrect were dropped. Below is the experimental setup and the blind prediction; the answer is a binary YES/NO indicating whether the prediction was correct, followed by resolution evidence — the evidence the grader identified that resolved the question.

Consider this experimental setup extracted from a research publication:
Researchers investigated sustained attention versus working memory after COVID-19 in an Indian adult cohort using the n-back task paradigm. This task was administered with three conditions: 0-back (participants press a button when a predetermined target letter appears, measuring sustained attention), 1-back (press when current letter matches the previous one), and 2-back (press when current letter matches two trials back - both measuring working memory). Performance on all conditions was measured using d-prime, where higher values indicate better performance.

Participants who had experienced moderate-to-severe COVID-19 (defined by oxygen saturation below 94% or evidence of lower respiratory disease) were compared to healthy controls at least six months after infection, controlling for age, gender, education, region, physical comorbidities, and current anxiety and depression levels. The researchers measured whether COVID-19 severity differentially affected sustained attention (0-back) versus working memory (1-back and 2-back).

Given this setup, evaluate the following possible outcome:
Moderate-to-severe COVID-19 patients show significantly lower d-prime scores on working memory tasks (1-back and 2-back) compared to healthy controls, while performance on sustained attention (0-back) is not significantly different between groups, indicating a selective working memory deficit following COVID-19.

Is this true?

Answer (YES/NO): YES